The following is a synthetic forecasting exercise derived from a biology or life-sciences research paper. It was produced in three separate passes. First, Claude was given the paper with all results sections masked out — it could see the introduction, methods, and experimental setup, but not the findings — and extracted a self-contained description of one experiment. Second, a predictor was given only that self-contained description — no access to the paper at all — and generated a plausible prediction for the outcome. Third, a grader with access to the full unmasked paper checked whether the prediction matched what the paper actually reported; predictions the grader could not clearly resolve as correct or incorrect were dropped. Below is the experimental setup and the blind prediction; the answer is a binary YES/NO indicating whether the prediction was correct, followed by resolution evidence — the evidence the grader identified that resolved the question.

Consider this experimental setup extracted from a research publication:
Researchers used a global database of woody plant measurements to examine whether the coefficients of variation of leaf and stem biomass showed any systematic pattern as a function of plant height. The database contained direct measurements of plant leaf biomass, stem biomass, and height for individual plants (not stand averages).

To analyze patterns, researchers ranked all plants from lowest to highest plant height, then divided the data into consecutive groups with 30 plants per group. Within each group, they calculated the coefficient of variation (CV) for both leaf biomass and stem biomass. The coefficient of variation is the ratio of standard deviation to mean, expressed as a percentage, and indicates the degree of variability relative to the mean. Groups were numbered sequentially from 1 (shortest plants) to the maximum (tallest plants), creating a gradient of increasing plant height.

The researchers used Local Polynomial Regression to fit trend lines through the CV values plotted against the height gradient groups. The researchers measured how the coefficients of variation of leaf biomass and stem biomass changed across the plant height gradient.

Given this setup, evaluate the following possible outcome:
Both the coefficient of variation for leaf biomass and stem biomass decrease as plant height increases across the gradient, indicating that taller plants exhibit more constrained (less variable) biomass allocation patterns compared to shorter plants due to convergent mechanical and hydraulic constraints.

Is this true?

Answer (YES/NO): NO